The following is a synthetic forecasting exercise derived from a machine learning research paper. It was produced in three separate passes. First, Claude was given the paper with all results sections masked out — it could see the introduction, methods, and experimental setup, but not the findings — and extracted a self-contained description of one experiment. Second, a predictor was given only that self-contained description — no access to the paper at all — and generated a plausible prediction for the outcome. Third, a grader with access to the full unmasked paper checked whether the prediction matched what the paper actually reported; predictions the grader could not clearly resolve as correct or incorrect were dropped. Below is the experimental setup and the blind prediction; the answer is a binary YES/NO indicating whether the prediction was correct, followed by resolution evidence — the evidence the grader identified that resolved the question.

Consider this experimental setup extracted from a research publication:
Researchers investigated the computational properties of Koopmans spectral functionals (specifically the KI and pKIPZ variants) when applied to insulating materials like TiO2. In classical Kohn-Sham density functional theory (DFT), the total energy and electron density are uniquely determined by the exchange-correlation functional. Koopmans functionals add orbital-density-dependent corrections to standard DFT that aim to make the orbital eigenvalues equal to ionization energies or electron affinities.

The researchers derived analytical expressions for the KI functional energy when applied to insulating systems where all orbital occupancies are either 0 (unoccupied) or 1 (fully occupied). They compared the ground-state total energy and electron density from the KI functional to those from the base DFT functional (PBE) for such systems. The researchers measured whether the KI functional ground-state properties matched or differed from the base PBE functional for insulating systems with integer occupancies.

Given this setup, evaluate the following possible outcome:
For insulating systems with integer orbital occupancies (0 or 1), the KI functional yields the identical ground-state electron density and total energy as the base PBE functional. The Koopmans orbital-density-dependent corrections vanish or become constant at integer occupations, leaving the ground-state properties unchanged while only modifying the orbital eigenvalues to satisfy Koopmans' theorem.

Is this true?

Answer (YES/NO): YES